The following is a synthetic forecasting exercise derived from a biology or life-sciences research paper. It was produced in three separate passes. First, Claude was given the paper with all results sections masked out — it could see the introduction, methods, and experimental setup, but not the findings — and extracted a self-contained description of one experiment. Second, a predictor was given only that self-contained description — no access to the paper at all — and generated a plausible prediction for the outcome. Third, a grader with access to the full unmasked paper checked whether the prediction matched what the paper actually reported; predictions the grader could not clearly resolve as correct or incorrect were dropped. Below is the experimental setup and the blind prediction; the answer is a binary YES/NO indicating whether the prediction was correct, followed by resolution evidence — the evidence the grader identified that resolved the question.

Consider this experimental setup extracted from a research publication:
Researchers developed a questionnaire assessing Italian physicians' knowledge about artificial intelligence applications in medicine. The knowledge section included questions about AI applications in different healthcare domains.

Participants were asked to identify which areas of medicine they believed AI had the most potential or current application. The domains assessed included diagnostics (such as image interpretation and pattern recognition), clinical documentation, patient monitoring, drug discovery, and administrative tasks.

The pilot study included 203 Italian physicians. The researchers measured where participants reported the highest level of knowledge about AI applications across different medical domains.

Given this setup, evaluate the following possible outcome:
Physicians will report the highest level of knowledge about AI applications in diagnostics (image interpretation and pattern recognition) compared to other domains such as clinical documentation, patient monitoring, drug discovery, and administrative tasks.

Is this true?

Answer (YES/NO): YES